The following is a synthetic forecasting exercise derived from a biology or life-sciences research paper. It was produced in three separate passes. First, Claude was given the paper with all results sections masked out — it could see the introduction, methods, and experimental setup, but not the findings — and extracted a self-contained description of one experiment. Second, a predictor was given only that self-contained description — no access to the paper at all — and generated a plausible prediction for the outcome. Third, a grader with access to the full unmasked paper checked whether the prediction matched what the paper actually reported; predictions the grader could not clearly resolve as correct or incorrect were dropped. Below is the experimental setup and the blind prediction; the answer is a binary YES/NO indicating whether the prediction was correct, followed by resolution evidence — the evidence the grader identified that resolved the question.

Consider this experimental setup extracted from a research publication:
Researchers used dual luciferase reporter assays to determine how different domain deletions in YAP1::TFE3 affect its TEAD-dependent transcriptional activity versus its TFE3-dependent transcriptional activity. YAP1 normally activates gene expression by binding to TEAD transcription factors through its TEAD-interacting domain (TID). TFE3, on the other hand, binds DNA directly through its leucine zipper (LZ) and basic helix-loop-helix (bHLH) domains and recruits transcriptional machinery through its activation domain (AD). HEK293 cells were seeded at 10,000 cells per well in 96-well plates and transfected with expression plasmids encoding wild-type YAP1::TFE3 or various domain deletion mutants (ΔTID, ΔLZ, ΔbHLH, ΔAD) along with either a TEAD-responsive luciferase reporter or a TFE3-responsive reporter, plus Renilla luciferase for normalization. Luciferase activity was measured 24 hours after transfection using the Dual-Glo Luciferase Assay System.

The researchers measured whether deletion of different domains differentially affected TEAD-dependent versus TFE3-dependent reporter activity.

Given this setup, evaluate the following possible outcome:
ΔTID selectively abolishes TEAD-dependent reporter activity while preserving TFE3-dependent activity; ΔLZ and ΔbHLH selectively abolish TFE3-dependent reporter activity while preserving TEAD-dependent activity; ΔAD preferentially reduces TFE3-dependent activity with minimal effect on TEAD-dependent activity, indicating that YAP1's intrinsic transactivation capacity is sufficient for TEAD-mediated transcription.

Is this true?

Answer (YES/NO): NO